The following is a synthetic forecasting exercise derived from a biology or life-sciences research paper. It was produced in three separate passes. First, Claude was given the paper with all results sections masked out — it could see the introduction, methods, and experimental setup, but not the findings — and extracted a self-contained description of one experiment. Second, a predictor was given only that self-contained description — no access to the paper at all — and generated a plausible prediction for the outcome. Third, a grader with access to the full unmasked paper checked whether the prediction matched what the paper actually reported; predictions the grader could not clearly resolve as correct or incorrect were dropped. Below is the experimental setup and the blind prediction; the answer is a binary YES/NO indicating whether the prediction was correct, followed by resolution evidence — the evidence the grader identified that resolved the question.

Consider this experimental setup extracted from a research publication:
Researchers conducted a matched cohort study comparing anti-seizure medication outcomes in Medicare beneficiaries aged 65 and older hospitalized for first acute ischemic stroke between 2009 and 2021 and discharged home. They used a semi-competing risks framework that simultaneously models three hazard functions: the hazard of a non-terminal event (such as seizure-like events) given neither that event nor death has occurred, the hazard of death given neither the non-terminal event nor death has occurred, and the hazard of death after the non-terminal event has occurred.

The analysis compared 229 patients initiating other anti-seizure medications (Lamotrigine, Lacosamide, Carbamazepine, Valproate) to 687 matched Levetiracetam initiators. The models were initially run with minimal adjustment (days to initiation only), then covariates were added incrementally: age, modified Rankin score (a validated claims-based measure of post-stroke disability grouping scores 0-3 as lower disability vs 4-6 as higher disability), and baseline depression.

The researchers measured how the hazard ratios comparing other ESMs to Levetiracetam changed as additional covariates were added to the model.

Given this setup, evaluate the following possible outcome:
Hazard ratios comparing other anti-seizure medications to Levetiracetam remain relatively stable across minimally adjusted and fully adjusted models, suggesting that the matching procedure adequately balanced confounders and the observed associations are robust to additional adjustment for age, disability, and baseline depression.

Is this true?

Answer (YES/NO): NO